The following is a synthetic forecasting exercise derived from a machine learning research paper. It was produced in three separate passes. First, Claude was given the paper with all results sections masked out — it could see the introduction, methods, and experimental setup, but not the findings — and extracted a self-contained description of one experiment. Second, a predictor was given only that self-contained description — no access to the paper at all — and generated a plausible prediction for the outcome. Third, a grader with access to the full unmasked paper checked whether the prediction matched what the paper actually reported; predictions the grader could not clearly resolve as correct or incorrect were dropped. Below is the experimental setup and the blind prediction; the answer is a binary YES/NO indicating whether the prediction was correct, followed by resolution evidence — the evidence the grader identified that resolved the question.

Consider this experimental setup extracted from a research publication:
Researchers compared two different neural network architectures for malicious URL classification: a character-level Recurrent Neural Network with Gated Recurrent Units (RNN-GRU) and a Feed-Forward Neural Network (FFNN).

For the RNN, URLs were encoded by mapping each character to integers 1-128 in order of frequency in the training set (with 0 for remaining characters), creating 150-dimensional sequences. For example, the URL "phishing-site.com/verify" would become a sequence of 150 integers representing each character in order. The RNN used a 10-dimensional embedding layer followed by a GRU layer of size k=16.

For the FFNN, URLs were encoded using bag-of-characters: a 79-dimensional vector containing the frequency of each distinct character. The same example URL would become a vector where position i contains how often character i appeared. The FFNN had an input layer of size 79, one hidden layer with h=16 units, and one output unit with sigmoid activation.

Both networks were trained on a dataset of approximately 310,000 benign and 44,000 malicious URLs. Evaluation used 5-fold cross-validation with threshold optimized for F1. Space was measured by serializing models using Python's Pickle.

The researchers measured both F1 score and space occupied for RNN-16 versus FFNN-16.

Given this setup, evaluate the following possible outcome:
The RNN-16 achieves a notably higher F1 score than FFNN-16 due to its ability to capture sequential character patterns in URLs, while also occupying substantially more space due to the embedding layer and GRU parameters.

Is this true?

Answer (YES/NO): NO